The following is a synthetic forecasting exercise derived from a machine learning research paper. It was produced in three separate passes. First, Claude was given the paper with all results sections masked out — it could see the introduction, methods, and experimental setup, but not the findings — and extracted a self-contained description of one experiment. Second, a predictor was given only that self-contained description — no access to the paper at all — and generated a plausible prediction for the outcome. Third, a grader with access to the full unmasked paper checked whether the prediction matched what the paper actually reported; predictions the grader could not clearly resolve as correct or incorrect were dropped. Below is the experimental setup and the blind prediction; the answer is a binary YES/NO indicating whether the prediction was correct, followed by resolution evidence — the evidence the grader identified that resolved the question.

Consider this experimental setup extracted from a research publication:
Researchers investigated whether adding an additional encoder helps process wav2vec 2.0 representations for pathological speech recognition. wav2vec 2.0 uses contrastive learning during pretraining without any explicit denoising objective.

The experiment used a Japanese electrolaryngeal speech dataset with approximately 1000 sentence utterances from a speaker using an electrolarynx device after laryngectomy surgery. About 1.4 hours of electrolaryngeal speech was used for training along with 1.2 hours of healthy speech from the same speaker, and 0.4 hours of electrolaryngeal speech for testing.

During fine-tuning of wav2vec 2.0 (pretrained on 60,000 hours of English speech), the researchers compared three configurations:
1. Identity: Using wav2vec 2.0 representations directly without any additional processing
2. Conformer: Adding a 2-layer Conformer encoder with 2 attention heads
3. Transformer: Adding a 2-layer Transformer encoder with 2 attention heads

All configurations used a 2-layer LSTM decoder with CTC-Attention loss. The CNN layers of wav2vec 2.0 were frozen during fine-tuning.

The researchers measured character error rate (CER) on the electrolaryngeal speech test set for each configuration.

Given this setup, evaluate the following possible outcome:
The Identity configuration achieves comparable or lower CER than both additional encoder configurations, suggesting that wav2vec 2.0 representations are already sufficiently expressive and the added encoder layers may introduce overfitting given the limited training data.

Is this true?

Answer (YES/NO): NO